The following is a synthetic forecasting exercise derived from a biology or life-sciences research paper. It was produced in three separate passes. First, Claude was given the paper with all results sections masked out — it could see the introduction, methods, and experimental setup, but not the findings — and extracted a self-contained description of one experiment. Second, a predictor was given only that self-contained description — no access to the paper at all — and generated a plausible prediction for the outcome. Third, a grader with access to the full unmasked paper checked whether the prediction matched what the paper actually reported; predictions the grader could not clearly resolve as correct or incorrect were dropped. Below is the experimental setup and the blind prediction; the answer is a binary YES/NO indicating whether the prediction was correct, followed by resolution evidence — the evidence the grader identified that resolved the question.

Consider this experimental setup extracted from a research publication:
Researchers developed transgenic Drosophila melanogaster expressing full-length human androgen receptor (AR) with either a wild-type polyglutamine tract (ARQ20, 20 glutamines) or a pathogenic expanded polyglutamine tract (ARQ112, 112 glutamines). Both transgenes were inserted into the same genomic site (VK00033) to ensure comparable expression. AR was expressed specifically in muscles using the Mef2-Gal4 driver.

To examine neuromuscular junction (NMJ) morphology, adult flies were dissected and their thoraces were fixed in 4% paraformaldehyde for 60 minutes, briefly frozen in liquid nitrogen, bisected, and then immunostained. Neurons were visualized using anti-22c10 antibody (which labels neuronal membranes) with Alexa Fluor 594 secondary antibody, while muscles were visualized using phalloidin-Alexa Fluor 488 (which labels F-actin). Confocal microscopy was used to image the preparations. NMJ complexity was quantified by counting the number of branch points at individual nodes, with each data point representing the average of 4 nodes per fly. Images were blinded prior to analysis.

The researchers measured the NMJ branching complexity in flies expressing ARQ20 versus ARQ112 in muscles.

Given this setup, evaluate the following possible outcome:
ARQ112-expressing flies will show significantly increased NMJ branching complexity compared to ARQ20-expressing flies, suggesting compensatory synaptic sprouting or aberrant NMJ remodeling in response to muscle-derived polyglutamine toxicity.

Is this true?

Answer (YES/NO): NO